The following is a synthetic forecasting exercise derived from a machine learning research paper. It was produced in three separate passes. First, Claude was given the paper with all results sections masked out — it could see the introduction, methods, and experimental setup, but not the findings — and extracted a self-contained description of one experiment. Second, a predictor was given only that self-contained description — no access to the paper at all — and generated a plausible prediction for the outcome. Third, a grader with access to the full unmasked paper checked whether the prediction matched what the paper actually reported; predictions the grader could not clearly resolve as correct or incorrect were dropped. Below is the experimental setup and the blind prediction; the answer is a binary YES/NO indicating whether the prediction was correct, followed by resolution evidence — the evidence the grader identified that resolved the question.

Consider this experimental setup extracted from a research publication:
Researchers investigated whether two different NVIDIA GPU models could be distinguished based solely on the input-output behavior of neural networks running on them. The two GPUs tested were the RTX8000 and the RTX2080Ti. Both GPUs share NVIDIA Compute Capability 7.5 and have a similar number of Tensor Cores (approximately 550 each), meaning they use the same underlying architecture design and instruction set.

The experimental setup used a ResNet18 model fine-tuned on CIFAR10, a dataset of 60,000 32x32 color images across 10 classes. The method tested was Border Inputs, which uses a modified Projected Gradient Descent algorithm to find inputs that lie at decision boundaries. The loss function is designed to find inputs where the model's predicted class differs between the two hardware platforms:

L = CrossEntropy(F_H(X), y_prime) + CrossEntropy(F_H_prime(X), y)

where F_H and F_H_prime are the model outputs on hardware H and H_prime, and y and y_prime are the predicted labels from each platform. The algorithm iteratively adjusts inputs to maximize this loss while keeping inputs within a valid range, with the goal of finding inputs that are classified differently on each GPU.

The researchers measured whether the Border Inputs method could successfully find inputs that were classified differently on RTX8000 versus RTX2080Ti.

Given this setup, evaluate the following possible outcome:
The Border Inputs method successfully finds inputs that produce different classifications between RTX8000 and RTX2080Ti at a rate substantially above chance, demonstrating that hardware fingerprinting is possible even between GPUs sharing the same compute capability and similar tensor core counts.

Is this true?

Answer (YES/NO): NO